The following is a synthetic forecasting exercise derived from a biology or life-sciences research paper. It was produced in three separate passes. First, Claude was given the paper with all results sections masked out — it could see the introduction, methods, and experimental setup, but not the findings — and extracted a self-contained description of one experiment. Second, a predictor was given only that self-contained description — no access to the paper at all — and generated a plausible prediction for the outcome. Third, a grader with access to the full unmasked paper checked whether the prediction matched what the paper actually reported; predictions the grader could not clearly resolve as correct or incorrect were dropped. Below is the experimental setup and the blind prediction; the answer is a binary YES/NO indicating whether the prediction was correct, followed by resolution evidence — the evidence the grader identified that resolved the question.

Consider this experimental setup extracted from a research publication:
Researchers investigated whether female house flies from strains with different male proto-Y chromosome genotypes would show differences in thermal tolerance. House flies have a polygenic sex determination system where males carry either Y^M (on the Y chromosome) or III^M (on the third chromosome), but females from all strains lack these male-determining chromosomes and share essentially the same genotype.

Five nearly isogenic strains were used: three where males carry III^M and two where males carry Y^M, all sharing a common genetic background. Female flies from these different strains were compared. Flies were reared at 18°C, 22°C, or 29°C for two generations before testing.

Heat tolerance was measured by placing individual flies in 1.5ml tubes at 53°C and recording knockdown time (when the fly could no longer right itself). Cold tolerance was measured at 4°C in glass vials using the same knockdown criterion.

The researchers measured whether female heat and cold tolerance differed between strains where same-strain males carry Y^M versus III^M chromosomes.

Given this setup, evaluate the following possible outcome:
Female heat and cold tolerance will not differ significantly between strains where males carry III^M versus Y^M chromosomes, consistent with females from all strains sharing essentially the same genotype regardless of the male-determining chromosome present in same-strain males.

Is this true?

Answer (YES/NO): NO